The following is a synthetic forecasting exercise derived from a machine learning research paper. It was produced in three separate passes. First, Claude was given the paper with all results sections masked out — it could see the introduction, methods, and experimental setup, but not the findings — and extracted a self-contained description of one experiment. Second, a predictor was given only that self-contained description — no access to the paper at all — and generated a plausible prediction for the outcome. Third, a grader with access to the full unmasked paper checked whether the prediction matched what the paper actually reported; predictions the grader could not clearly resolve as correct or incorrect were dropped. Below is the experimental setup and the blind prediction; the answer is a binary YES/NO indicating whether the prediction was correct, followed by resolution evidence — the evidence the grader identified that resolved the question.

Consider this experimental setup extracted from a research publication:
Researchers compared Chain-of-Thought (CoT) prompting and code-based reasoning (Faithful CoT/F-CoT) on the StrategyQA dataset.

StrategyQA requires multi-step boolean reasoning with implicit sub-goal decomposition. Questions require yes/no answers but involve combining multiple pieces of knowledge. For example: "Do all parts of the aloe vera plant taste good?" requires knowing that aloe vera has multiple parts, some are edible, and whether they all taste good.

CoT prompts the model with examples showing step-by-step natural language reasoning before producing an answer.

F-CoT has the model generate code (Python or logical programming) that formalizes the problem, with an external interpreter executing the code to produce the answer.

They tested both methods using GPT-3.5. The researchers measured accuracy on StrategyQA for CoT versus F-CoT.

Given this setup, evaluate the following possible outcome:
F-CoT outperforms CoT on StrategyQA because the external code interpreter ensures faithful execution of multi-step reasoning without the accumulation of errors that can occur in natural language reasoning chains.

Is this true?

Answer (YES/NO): NO